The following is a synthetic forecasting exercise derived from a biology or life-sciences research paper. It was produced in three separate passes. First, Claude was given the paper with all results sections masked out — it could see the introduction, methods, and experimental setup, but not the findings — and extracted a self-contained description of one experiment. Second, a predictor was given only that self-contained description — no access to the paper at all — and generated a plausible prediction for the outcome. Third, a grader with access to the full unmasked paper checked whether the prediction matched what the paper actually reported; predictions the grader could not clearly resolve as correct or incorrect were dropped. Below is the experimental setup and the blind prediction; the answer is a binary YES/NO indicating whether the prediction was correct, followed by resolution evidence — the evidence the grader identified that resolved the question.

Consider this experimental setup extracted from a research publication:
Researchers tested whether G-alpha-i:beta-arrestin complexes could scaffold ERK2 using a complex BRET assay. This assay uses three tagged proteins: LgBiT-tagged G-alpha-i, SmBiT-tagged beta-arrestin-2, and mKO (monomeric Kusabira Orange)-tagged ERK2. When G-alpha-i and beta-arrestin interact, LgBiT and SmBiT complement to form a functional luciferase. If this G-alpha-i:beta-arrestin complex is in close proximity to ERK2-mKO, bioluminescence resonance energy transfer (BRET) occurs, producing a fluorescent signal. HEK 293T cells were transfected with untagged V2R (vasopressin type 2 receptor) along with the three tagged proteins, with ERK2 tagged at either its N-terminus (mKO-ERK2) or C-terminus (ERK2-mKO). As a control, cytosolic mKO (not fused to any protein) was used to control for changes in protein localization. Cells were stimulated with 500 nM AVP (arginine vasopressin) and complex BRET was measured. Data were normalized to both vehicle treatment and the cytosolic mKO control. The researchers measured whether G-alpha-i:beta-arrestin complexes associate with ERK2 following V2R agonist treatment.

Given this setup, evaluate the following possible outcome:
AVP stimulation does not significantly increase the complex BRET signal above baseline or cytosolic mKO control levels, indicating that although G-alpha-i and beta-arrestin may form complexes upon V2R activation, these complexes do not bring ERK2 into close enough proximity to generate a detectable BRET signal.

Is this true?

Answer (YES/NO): NO